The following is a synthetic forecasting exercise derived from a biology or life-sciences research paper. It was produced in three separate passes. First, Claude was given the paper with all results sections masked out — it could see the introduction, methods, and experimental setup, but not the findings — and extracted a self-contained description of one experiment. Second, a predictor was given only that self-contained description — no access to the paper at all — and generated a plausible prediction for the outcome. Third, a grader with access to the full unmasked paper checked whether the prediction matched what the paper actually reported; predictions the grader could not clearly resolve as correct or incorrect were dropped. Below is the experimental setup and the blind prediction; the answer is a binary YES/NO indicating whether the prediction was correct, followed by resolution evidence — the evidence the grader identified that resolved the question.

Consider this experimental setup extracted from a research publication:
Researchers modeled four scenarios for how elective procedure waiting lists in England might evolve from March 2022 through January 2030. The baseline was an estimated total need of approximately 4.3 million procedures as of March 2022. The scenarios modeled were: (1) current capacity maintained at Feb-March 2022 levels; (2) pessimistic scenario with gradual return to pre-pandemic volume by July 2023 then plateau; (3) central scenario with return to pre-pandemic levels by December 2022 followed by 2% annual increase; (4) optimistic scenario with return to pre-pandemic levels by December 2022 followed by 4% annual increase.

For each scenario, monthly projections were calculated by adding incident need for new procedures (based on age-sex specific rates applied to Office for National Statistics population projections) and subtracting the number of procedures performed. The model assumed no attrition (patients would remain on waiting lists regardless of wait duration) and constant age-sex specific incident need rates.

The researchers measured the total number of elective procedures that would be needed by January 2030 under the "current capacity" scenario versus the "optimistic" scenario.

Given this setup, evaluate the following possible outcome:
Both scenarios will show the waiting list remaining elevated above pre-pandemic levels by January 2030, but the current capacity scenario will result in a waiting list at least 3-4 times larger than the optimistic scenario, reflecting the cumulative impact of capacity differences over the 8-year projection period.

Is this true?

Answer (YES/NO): YES